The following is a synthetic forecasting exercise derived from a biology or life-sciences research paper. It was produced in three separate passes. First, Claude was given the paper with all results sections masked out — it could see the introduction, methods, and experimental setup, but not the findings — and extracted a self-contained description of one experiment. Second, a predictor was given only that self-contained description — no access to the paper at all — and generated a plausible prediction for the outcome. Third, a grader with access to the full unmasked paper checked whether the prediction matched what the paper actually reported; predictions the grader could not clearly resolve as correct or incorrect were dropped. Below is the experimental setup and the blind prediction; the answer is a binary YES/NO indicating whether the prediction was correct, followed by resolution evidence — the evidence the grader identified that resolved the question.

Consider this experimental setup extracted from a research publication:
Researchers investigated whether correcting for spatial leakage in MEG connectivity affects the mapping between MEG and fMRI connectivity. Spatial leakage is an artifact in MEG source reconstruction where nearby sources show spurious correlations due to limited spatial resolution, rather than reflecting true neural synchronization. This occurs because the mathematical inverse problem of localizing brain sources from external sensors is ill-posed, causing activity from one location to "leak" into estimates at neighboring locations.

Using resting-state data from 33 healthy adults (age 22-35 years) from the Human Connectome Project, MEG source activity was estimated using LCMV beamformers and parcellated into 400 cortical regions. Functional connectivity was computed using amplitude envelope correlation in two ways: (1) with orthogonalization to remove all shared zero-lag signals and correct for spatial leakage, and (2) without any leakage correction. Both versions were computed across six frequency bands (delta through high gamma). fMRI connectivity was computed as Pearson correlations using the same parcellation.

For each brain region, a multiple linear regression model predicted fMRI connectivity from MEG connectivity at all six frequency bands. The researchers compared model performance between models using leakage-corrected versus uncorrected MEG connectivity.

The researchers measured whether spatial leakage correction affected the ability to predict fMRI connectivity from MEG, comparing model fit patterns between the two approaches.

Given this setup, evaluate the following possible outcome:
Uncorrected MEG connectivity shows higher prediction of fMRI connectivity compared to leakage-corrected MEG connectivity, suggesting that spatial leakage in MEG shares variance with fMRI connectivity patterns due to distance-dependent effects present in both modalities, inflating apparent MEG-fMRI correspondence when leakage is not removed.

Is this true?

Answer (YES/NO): NO